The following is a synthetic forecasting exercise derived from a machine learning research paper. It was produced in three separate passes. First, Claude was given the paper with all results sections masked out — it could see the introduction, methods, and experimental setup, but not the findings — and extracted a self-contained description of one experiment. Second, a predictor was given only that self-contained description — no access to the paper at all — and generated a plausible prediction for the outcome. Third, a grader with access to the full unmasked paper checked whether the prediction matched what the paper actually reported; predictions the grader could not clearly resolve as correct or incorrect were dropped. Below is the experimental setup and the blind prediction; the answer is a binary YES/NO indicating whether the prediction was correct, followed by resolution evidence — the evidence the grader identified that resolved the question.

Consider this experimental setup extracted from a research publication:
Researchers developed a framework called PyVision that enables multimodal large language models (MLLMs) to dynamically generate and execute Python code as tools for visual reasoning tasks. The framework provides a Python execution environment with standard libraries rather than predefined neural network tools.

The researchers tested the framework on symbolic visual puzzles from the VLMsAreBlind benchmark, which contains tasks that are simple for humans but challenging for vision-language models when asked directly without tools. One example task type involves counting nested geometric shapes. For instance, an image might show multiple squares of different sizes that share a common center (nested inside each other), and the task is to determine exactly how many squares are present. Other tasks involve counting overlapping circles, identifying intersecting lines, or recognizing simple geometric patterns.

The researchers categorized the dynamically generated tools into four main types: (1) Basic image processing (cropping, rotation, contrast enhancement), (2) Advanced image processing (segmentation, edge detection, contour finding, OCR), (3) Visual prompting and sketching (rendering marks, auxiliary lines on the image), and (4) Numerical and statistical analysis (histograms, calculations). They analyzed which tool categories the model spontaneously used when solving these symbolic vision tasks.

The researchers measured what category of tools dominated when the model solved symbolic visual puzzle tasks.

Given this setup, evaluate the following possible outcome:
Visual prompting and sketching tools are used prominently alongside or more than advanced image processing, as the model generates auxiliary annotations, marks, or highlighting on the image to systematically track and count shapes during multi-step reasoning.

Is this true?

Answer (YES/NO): NO